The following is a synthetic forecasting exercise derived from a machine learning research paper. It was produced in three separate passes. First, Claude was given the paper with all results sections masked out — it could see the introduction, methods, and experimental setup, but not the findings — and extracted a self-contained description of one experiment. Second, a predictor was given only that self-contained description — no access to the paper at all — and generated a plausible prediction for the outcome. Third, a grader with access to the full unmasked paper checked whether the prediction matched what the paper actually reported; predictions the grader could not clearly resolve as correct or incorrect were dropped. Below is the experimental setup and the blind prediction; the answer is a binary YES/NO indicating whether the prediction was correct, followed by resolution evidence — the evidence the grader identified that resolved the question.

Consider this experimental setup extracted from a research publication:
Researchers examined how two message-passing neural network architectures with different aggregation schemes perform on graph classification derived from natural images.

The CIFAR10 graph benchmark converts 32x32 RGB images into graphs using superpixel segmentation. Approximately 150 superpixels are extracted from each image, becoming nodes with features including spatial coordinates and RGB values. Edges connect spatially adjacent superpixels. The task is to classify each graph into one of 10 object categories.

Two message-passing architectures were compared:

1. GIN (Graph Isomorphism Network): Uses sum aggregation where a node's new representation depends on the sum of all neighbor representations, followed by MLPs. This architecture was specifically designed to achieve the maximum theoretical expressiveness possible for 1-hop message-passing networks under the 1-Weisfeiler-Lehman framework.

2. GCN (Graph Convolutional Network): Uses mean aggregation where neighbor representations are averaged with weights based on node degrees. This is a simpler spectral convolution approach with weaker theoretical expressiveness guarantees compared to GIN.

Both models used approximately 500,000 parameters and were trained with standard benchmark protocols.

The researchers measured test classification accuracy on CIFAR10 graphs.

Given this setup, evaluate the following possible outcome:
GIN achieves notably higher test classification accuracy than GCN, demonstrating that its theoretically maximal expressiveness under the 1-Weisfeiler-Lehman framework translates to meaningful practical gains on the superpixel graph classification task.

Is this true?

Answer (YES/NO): NO